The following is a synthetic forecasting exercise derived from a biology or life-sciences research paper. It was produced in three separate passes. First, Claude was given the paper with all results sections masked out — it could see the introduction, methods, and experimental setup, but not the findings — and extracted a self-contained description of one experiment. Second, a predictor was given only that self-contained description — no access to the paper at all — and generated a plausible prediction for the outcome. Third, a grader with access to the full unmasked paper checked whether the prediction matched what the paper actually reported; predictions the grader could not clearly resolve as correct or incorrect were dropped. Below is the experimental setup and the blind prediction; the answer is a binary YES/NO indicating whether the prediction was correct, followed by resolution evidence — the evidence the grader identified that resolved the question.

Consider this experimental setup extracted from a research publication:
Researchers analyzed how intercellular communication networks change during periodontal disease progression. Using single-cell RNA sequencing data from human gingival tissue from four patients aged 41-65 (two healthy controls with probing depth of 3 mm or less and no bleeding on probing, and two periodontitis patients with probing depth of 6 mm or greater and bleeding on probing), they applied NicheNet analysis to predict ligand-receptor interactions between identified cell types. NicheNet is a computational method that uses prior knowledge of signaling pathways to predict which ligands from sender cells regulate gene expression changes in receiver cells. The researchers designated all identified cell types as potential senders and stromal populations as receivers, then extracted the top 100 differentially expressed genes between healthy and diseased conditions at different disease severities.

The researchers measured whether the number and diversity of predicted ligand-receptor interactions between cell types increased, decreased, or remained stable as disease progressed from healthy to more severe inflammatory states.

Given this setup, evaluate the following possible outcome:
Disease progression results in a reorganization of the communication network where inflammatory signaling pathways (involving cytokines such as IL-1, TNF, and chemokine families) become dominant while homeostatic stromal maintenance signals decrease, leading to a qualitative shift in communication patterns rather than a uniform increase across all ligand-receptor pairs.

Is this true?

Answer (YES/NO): YES